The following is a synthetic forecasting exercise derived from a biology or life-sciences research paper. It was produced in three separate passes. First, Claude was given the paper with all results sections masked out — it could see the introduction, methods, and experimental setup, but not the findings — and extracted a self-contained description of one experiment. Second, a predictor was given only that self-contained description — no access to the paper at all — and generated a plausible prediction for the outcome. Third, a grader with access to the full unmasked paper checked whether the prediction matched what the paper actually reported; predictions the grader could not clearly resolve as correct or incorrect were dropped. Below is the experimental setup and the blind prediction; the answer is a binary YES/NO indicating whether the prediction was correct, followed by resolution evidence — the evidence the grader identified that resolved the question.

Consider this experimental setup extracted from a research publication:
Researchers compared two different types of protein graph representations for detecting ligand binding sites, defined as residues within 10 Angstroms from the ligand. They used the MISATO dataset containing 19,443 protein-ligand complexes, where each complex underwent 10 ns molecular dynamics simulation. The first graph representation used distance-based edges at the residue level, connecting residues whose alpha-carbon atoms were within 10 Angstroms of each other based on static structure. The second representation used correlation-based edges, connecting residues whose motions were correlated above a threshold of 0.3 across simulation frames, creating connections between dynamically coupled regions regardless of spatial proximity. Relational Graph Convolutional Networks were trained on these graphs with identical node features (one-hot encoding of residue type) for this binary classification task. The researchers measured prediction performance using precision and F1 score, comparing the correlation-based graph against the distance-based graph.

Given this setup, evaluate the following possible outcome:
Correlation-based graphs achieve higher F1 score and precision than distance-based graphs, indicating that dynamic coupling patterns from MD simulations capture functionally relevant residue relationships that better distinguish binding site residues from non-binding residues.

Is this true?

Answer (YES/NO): YES